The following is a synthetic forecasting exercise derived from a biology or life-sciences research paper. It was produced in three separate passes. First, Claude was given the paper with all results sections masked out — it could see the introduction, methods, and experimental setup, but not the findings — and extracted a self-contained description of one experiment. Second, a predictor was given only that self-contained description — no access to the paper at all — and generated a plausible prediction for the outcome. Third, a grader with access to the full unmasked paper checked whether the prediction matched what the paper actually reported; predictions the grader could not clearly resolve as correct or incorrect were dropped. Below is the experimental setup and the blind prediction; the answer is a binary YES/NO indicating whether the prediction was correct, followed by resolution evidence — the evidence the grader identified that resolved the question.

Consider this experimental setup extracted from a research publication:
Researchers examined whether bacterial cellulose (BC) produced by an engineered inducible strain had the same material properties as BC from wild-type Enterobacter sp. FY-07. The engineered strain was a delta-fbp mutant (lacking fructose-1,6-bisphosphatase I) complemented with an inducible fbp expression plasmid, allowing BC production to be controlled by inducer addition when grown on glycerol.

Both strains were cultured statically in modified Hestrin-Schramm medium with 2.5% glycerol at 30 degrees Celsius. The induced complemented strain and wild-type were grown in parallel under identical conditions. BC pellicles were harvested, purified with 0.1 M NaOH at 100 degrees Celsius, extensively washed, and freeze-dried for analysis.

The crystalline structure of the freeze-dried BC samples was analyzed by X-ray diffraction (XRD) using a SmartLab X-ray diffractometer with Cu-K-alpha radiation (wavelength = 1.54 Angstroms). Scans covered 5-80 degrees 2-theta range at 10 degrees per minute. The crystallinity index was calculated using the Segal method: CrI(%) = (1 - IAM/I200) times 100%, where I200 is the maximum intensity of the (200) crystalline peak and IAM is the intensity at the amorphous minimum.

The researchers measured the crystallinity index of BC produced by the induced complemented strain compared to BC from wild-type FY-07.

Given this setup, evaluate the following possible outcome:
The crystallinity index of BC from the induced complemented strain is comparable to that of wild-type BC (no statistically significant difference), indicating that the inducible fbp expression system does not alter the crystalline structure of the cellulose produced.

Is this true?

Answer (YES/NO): NO